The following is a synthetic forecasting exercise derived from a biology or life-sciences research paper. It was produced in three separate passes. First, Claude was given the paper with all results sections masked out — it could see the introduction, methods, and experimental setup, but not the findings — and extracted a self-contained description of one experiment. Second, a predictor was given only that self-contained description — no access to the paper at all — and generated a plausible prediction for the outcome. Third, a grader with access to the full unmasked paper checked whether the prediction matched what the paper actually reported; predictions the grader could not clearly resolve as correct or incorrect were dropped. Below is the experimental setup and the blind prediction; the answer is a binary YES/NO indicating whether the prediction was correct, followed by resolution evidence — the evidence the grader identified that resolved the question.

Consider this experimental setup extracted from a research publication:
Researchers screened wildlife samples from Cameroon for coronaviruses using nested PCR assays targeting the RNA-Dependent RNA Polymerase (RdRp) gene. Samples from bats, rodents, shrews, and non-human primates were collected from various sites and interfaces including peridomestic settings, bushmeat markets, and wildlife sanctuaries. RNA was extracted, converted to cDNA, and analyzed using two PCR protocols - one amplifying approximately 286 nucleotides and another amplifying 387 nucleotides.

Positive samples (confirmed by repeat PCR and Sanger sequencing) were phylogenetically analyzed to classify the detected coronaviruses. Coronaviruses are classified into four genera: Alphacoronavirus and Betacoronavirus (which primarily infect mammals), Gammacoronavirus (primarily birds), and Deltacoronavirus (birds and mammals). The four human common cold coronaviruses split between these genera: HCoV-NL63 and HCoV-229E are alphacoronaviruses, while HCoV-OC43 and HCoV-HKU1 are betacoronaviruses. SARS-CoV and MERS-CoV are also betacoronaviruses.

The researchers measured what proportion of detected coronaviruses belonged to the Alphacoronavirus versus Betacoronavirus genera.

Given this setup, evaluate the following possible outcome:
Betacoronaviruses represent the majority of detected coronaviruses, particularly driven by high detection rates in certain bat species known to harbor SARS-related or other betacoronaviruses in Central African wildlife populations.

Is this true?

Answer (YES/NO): NO